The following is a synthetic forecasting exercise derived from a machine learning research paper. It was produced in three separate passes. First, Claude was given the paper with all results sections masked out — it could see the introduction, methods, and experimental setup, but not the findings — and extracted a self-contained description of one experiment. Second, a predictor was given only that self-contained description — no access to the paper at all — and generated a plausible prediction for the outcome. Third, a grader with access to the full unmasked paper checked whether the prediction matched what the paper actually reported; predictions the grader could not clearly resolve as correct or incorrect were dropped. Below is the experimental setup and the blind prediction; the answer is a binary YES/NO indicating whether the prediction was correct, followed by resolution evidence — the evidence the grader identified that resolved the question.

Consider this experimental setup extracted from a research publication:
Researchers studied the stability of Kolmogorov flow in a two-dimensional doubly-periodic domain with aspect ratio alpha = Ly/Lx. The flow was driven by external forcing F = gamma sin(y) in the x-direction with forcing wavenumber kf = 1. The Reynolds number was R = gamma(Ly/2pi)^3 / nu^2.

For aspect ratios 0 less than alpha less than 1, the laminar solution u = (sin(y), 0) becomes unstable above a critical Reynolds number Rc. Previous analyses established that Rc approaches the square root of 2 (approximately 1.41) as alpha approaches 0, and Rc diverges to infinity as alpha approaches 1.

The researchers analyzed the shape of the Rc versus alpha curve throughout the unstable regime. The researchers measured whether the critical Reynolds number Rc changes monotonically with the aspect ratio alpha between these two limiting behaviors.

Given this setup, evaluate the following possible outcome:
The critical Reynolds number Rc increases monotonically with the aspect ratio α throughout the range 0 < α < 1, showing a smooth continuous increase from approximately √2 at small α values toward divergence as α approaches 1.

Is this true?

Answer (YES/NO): YES